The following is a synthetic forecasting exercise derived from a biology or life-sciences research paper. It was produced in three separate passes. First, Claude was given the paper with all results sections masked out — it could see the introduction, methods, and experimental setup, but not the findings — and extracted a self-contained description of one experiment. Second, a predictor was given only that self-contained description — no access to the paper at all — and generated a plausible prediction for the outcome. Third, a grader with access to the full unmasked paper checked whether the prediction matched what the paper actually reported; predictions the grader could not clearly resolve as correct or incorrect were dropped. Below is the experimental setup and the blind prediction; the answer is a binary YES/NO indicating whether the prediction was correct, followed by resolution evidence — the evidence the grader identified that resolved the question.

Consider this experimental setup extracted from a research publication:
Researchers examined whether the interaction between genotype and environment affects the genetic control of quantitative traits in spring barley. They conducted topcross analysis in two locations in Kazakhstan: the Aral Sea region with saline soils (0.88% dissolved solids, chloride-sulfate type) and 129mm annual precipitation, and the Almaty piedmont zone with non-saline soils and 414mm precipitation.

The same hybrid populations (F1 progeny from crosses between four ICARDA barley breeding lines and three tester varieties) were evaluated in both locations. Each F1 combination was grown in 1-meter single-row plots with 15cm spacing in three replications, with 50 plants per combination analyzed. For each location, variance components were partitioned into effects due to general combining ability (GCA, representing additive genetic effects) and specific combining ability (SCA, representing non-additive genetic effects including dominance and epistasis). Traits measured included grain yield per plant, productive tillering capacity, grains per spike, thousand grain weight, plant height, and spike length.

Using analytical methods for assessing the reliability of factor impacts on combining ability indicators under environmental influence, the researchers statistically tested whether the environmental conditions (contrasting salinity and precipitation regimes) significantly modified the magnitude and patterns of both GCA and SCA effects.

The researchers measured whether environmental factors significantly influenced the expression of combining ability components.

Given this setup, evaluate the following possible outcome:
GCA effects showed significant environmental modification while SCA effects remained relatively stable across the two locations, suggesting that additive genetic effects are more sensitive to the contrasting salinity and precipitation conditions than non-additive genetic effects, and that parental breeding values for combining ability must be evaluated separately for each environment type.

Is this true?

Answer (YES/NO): NO